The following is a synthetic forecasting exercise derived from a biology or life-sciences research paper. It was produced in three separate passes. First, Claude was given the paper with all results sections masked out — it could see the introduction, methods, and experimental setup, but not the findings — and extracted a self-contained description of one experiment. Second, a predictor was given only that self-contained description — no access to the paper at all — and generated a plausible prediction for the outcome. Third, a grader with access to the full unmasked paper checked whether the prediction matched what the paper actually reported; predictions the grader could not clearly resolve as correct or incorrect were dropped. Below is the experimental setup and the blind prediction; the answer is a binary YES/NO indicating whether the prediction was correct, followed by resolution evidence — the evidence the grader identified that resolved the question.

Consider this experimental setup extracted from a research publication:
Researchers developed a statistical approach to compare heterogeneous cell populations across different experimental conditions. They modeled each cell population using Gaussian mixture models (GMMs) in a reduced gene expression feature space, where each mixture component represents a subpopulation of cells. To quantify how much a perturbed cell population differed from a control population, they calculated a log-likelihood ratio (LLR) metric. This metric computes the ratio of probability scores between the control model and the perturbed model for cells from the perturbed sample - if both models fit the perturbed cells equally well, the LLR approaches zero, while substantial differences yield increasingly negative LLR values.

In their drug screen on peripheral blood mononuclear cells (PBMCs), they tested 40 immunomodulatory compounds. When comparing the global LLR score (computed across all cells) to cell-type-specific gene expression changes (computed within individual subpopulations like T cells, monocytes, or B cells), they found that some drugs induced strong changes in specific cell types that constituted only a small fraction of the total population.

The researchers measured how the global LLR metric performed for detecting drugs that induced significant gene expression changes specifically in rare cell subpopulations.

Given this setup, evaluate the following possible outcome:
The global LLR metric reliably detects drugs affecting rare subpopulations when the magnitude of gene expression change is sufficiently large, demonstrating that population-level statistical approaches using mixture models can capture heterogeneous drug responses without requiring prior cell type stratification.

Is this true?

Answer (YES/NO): NO